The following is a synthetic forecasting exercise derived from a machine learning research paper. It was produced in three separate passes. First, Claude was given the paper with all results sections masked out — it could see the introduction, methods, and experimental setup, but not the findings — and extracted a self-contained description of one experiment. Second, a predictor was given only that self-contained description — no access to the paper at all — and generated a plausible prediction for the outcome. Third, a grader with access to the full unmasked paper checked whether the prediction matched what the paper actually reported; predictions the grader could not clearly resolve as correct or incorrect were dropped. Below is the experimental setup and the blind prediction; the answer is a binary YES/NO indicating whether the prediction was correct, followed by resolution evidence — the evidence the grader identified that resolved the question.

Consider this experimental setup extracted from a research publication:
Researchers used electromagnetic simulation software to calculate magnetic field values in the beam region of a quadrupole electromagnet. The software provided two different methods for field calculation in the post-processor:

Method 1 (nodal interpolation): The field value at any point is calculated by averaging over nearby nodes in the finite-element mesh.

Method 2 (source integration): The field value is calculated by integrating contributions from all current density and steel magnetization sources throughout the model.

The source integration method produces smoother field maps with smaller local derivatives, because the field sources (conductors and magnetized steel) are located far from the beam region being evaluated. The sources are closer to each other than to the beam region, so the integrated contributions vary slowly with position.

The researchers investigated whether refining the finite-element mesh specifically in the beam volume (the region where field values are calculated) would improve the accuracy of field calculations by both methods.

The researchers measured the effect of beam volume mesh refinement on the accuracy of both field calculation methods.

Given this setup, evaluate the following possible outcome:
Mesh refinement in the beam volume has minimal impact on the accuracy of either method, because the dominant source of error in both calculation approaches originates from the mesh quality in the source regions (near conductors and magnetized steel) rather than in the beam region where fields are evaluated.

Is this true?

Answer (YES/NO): NO